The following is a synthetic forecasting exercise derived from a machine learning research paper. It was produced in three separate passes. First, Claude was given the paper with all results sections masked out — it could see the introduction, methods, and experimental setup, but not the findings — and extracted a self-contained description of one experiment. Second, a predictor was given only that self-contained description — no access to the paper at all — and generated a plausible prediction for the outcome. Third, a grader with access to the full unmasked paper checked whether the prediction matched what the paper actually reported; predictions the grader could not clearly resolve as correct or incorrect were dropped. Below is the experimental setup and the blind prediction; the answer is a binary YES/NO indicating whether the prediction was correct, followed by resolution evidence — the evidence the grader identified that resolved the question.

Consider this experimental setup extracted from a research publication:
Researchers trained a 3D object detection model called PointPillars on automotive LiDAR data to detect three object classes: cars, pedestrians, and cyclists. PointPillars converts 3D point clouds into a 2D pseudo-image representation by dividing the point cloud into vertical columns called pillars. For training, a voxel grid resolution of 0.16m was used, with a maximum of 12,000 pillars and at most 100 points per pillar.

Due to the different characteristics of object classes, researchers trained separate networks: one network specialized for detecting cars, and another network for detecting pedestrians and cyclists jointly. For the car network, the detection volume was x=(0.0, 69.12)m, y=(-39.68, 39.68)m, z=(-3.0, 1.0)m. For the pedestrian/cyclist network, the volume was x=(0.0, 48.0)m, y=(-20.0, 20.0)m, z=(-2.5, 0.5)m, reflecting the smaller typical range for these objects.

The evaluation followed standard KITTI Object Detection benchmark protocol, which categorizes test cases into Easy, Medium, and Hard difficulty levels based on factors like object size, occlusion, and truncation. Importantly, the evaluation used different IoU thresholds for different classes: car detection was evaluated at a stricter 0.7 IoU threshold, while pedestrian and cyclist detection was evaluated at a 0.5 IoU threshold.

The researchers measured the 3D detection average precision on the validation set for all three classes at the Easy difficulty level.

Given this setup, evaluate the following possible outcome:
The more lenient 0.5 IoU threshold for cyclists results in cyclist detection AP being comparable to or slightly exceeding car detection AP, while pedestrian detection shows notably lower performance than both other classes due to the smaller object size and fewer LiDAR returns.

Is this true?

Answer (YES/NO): NO